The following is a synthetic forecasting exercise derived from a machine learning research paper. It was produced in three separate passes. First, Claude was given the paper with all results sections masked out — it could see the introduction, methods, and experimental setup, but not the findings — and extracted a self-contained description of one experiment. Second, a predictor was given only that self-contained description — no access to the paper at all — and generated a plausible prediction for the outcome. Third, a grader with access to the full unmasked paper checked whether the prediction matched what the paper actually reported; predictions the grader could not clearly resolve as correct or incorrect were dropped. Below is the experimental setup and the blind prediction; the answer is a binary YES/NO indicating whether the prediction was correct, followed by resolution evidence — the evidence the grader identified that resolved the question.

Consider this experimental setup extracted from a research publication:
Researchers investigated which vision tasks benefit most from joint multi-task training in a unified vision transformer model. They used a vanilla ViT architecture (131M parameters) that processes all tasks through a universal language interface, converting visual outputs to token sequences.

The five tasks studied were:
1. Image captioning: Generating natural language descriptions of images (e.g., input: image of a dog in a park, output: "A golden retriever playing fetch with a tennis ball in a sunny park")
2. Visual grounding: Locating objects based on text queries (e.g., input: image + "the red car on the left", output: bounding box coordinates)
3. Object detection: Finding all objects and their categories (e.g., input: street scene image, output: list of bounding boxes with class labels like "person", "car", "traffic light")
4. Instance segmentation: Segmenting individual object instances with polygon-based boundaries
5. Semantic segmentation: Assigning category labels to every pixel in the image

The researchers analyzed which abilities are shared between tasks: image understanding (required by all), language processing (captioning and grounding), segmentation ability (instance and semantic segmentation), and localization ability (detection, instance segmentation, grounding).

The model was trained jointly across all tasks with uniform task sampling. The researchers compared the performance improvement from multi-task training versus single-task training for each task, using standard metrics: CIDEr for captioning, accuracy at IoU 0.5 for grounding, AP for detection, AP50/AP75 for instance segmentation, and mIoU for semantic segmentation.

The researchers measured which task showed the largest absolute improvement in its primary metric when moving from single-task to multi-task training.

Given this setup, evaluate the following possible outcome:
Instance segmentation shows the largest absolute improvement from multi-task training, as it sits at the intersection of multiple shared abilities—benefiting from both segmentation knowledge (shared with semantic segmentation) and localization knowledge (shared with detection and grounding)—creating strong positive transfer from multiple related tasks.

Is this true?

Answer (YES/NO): NO